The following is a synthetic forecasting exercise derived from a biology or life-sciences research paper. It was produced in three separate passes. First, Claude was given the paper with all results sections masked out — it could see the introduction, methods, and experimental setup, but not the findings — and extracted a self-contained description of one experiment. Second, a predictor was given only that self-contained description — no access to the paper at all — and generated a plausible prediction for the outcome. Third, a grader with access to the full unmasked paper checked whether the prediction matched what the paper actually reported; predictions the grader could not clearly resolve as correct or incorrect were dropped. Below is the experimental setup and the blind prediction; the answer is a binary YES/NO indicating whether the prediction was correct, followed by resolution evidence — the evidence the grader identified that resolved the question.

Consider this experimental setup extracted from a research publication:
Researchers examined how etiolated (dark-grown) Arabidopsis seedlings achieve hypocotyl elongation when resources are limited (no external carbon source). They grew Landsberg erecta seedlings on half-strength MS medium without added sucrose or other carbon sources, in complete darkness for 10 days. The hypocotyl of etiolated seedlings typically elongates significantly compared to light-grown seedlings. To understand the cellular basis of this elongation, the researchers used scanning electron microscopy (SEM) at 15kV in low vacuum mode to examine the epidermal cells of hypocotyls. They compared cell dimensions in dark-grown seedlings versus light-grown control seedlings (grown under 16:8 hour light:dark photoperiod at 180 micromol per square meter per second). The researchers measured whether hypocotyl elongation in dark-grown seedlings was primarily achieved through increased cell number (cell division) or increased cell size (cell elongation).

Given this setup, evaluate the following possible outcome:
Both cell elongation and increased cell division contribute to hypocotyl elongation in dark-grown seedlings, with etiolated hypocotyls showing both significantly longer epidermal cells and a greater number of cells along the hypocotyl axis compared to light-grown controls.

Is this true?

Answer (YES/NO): NO